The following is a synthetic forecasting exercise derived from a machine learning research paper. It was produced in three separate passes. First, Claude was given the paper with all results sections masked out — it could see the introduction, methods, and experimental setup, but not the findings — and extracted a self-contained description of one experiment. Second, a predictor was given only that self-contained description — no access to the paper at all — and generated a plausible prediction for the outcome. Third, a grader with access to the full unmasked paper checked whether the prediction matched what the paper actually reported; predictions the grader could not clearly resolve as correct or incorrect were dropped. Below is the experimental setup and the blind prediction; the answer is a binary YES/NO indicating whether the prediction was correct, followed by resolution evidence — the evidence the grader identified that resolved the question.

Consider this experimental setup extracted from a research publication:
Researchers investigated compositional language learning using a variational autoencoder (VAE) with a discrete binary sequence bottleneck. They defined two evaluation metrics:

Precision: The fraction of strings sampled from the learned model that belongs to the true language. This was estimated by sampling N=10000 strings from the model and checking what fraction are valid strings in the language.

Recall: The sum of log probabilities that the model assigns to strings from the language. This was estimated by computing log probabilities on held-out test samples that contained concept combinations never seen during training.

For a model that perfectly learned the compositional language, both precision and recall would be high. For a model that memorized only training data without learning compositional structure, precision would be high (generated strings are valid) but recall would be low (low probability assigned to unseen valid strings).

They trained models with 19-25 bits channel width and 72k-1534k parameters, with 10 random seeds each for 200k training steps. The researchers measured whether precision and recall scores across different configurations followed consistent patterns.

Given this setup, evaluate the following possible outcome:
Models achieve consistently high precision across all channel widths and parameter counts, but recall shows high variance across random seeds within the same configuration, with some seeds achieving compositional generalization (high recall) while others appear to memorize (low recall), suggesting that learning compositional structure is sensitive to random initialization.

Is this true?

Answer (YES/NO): NO